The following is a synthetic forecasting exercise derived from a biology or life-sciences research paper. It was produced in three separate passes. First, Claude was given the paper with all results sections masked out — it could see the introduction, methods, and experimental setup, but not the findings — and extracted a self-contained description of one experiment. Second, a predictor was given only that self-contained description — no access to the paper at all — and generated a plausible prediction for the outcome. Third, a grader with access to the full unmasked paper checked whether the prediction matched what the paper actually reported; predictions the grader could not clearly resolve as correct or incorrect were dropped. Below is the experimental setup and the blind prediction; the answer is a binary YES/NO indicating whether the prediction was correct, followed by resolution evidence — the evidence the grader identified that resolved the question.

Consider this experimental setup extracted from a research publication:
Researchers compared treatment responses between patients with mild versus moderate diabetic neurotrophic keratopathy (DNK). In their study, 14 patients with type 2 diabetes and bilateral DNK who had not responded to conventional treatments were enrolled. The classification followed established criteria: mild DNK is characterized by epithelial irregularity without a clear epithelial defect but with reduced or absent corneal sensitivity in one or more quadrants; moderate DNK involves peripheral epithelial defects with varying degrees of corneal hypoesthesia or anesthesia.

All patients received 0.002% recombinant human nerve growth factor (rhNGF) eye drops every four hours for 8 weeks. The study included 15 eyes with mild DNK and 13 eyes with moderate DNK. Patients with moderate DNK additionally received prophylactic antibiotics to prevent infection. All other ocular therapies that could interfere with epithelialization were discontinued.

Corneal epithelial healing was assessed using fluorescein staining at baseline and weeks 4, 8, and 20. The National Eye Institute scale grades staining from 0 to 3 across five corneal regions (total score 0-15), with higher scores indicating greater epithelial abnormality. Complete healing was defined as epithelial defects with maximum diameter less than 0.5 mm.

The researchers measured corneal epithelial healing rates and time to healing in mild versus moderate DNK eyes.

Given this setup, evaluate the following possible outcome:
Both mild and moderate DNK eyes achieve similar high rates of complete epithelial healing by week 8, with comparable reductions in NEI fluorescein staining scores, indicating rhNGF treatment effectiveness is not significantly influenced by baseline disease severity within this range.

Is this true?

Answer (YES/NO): YES